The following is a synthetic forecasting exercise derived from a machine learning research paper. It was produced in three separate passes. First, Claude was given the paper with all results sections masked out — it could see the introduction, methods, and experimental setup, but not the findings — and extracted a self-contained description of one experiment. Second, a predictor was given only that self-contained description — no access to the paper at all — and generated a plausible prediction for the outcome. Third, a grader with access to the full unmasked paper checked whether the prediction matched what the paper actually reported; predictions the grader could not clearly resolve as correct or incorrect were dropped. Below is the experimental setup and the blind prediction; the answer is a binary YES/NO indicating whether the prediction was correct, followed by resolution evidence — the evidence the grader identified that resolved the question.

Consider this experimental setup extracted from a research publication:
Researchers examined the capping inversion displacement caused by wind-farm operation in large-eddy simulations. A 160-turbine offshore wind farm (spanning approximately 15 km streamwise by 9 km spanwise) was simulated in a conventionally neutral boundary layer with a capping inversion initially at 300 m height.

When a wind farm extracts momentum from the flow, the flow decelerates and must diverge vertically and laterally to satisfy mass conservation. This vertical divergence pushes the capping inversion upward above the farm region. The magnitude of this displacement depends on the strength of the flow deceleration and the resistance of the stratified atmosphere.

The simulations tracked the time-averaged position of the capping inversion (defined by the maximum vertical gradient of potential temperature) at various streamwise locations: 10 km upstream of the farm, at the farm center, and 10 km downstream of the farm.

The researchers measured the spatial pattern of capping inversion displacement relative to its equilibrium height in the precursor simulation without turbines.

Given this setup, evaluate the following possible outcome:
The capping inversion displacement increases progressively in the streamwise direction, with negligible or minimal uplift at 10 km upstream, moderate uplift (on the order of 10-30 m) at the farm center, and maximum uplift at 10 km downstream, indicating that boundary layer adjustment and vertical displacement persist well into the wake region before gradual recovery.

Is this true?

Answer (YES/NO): NO